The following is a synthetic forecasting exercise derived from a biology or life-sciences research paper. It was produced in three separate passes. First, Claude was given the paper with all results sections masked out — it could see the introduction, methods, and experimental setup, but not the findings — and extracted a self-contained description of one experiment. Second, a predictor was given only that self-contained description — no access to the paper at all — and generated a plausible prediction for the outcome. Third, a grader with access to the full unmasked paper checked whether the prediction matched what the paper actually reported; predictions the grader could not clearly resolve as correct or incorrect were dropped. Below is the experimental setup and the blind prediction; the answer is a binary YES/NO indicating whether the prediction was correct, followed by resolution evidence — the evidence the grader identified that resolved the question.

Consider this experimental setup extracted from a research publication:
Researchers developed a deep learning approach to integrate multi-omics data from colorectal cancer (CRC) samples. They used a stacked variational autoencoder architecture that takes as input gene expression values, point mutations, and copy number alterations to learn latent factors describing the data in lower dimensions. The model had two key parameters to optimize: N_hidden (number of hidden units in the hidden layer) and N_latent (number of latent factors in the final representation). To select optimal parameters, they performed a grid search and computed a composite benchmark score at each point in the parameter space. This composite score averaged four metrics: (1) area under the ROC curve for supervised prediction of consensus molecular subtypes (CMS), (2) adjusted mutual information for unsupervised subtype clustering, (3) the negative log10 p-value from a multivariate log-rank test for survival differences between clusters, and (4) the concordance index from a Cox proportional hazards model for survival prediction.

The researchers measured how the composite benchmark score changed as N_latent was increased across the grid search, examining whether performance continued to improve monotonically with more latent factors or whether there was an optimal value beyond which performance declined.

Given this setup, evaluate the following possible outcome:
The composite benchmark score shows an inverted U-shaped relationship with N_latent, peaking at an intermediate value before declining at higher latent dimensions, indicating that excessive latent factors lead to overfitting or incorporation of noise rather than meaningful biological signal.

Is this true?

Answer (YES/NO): NO